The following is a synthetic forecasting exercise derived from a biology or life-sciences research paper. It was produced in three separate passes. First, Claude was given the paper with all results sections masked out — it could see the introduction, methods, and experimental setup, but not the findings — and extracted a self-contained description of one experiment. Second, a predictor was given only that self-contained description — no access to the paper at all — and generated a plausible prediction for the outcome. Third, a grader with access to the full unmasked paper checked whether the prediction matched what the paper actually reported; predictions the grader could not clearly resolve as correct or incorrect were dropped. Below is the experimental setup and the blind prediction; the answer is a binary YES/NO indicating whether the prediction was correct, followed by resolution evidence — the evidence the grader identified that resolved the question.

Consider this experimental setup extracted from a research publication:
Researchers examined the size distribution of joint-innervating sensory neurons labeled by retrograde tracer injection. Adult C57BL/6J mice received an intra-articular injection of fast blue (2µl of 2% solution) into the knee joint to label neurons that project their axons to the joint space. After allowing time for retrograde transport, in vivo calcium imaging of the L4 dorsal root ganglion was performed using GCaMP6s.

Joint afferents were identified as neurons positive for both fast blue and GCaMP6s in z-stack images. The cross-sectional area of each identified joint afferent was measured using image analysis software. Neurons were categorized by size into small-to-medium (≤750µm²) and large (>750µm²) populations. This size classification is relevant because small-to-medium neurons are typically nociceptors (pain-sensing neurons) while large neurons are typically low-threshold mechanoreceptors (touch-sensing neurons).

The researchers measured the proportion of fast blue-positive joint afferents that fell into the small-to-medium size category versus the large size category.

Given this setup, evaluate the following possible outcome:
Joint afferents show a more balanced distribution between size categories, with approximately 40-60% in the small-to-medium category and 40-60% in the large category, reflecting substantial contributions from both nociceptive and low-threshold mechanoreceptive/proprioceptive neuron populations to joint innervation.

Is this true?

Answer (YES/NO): NO